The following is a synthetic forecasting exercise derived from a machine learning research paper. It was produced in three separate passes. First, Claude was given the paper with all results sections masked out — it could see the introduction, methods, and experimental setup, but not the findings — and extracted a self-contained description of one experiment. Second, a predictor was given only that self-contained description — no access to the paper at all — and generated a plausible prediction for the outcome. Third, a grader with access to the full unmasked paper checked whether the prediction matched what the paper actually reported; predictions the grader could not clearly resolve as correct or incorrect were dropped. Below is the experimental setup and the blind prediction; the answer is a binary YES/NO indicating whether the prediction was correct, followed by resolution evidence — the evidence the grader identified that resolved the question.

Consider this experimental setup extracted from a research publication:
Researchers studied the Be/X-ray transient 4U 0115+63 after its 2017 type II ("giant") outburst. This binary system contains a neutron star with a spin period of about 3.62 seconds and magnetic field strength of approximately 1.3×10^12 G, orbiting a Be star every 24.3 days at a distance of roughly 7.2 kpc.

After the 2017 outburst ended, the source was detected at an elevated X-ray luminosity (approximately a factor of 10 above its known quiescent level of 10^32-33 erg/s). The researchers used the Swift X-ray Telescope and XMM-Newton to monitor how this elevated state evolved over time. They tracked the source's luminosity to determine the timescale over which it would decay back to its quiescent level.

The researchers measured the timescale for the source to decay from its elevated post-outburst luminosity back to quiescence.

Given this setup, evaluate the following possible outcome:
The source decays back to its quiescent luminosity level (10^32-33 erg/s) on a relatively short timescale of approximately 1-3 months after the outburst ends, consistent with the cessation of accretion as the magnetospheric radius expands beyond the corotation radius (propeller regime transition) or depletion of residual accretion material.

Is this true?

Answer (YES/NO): NO